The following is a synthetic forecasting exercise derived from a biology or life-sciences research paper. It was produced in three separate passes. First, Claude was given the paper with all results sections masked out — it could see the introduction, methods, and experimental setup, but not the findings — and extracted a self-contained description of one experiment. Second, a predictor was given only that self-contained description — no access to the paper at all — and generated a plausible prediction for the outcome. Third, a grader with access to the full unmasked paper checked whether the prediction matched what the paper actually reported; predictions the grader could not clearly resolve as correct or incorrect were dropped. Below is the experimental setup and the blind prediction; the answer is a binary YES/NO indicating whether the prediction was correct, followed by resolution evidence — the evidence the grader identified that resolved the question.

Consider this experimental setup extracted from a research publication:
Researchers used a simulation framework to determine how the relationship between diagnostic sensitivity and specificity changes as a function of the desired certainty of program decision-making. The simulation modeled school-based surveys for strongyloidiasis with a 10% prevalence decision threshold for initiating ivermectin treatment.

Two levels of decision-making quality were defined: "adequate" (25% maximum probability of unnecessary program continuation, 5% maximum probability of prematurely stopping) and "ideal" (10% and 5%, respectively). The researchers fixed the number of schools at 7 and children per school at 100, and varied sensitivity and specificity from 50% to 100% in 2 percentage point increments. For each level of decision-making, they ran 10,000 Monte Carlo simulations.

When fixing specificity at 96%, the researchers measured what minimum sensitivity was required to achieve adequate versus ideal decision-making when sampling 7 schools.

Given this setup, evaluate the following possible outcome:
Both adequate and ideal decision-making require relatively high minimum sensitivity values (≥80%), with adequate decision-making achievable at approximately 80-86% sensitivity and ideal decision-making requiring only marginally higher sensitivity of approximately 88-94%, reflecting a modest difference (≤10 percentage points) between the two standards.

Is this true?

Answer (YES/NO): NO